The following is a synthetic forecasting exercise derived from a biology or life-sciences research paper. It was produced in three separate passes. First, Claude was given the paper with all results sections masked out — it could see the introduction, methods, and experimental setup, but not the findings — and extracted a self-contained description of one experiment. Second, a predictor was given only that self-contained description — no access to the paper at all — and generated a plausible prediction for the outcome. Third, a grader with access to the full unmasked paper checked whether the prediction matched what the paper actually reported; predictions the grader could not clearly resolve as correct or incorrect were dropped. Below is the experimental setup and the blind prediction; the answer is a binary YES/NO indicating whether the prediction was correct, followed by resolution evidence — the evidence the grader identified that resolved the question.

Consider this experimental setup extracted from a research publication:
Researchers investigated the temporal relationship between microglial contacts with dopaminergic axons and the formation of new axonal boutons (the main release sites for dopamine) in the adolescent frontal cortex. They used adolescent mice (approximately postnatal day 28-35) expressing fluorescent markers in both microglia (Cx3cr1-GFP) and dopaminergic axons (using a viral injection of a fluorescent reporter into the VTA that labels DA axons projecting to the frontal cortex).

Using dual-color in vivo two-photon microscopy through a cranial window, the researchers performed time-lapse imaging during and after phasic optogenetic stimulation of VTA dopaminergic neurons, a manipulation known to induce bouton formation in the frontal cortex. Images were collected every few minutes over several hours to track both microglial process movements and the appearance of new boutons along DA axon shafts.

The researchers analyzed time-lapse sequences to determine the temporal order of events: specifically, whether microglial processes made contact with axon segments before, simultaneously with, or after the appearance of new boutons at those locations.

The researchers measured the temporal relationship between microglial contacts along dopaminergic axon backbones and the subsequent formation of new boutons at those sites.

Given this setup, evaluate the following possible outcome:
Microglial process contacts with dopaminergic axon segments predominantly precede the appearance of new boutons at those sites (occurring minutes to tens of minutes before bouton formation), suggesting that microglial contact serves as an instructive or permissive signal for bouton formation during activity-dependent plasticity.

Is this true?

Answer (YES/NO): YES